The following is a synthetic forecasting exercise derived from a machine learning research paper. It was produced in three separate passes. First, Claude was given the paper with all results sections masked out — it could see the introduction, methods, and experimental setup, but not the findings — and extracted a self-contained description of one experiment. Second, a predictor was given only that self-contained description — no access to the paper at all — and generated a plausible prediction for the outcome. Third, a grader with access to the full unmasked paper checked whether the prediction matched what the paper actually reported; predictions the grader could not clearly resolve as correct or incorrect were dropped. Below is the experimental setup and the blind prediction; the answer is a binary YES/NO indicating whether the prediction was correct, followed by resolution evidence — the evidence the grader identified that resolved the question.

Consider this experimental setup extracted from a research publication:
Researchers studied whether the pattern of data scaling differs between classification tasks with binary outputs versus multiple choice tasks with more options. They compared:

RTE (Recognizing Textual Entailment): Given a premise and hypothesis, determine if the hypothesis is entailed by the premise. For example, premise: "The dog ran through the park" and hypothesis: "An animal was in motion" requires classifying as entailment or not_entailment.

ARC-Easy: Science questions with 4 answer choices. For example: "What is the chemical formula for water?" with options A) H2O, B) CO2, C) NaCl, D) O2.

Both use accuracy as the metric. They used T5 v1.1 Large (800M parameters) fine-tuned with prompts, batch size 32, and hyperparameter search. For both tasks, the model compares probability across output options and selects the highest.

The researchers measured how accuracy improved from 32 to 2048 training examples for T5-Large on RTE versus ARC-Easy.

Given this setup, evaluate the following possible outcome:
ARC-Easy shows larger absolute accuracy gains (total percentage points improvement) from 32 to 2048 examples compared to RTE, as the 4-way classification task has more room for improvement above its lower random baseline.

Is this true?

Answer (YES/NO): YES